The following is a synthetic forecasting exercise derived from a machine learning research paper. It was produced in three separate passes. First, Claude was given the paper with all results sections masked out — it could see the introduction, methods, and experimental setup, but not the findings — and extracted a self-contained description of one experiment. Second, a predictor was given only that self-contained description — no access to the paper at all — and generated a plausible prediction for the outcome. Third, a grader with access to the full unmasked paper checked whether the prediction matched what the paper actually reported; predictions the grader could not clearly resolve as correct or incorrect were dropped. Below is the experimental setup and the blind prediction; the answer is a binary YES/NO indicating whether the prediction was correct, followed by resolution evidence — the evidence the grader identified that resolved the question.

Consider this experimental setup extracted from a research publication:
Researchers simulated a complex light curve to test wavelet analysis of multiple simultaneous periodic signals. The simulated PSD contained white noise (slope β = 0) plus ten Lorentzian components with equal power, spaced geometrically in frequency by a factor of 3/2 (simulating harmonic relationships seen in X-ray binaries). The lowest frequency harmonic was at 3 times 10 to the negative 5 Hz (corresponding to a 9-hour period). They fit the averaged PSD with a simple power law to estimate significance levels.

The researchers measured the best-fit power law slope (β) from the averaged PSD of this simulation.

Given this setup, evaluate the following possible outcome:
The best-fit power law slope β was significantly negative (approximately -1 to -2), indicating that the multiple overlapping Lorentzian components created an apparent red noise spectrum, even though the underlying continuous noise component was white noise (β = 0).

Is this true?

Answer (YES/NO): NO